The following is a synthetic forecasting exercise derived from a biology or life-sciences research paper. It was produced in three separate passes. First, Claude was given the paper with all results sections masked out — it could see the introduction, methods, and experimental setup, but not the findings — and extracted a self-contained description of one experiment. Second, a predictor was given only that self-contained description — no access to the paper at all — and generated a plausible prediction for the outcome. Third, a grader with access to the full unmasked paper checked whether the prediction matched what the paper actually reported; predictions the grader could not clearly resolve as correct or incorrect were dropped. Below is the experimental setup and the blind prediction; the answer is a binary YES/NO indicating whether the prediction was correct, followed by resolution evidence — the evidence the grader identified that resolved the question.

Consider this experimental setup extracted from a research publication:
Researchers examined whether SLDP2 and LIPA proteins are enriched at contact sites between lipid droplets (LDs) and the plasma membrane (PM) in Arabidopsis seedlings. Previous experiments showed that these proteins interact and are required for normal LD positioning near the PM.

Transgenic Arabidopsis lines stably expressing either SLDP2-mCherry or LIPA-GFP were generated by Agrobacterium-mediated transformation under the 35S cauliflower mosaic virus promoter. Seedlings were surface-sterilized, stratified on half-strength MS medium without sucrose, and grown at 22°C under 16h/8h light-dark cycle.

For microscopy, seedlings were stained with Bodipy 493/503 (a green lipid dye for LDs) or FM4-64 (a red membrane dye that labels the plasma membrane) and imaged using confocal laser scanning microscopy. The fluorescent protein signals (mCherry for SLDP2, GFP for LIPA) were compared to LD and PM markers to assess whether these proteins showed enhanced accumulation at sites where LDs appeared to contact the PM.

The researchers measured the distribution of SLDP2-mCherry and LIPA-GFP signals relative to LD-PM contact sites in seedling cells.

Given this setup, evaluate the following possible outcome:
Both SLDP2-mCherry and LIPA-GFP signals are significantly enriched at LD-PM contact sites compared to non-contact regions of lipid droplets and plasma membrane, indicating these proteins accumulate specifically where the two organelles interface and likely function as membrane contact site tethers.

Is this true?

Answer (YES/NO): YES